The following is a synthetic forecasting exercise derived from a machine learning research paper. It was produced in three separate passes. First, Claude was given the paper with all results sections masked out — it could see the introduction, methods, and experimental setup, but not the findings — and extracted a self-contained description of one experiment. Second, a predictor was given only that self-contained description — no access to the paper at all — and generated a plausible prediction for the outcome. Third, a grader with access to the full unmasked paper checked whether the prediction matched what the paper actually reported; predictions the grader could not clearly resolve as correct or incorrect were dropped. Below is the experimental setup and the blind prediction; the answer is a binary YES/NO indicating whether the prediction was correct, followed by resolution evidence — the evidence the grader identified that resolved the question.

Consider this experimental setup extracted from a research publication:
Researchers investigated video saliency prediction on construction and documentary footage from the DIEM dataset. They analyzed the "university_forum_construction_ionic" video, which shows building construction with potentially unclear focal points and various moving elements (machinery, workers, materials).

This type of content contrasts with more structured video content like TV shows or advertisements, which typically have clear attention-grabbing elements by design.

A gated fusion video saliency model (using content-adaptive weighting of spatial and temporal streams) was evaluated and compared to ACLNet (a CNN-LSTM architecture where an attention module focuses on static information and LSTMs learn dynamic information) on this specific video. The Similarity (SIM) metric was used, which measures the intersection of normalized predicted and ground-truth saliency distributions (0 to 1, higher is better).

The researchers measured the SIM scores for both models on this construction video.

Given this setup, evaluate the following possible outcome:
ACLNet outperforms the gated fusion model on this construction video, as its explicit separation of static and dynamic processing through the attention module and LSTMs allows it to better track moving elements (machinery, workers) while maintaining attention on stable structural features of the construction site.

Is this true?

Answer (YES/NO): YES